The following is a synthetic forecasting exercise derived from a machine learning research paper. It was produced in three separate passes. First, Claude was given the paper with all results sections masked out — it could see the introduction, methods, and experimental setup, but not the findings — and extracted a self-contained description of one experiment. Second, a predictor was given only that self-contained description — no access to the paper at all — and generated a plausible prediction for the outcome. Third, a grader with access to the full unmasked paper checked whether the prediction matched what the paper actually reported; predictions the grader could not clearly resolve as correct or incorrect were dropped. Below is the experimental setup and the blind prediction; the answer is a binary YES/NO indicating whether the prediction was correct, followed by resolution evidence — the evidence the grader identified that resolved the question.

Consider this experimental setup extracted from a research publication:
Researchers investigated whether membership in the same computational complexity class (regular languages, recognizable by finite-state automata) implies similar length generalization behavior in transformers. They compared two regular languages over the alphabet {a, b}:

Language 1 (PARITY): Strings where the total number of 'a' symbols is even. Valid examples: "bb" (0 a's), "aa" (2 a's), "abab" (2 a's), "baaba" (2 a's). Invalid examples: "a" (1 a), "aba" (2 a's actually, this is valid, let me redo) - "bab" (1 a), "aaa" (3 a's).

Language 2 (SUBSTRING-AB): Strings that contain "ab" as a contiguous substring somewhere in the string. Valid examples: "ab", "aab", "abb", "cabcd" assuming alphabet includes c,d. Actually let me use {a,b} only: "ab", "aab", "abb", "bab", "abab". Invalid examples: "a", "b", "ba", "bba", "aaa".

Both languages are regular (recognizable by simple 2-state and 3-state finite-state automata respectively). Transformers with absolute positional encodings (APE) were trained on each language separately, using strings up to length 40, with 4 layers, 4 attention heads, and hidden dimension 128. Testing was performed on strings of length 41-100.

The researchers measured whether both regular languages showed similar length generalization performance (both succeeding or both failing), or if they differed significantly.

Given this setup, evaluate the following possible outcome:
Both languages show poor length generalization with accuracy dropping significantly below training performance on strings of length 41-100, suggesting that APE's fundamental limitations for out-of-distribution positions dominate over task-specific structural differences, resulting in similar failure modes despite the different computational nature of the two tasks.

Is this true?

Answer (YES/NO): NO